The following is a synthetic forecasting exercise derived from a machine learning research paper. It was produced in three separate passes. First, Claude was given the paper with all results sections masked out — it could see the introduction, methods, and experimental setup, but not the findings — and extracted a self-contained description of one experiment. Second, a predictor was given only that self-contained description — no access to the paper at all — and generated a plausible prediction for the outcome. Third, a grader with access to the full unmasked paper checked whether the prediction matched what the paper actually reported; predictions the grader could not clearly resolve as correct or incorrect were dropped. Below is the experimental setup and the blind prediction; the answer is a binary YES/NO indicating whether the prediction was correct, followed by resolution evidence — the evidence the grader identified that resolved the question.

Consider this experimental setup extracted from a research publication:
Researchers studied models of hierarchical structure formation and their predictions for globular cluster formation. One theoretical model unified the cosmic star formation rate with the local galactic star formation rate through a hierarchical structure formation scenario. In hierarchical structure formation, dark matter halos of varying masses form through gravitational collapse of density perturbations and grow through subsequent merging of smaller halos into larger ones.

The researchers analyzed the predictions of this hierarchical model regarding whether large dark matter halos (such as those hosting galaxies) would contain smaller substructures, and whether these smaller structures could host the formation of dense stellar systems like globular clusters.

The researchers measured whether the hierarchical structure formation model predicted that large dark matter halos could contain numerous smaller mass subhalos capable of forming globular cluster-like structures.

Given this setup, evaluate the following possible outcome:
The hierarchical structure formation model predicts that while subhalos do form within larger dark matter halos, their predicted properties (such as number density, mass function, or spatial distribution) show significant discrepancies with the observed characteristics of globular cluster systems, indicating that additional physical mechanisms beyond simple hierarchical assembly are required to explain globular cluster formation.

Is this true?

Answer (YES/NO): NO